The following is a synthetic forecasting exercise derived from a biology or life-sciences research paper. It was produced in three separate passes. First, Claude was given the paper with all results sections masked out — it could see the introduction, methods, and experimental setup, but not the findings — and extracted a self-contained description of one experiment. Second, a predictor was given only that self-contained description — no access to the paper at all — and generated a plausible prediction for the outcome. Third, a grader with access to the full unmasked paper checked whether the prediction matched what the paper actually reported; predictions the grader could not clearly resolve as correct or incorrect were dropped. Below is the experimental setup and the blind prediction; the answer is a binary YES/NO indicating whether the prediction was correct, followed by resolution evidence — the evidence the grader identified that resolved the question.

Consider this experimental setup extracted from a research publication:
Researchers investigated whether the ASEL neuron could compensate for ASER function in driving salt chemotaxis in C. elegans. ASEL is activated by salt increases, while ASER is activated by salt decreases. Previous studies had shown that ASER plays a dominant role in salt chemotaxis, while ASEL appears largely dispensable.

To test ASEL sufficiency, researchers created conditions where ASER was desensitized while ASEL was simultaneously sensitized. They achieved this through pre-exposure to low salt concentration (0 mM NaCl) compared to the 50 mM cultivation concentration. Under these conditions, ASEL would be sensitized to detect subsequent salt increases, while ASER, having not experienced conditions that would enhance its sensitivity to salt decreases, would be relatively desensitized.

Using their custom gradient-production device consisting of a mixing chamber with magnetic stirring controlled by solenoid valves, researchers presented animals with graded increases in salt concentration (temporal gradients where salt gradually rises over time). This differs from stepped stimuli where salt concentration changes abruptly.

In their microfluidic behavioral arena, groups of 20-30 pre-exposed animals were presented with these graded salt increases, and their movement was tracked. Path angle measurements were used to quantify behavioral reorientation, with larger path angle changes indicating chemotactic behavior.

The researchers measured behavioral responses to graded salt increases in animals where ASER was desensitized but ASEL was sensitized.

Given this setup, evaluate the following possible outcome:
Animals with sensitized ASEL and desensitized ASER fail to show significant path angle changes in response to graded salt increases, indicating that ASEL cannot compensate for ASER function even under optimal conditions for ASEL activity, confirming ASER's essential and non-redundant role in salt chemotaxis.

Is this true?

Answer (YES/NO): YES